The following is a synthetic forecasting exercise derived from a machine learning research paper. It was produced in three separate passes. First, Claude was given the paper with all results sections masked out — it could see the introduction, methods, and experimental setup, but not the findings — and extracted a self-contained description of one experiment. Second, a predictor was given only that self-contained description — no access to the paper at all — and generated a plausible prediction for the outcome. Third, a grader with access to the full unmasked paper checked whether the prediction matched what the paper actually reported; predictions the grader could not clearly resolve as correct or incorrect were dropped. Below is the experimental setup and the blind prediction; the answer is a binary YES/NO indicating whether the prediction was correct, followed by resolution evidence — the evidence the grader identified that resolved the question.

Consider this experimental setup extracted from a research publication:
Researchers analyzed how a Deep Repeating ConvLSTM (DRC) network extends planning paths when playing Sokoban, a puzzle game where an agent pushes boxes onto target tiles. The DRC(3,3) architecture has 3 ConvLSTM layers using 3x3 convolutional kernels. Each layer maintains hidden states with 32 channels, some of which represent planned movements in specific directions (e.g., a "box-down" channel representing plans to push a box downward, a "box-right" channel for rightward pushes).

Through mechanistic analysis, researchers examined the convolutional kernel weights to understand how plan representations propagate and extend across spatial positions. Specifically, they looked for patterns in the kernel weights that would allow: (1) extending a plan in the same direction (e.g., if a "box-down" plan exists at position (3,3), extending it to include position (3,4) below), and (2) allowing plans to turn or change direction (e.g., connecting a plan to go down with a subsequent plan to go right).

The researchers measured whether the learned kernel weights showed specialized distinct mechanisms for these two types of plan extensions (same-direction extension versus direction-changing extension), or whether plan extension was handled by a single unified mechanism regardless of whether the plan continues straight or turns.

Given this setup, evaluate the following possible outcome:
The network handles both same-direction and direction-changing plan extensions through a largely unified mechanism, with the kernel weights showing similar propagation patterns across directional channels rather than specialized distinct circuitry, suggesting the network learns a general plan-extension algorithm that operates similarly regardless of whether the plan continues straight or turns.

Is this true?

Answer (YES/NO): NO